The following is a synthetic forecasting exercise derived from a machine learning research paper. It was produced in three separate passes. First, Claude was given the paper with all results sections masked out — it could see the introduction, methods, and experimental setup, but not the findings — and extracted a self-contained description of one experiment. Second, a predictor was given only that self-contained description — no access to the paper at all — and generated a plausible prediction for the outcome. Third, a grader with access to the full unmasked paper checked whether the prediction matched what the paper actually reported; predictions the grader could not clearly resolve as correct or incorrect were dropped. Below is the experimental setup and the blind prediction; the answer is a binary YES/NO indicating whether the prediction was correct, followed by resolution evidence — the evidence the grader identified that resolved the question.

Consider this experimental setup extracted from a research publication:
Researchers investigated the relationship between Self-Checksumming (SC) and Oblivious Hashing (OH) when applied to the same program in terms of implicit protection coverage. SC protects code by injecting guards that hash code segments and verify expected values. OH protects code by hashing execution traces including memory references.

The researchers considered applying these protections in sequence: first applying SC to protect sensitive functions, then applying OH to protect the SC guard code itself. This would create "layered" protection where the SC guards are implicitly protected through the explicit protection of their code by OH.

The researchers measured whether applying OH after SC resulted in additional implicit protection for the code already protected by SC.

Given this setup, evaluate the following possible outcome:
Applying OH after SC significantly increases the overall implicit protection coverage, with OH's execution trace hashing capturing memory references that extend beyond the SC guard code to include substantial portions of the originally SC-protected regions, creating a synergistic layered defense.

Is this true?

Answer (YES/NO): NO